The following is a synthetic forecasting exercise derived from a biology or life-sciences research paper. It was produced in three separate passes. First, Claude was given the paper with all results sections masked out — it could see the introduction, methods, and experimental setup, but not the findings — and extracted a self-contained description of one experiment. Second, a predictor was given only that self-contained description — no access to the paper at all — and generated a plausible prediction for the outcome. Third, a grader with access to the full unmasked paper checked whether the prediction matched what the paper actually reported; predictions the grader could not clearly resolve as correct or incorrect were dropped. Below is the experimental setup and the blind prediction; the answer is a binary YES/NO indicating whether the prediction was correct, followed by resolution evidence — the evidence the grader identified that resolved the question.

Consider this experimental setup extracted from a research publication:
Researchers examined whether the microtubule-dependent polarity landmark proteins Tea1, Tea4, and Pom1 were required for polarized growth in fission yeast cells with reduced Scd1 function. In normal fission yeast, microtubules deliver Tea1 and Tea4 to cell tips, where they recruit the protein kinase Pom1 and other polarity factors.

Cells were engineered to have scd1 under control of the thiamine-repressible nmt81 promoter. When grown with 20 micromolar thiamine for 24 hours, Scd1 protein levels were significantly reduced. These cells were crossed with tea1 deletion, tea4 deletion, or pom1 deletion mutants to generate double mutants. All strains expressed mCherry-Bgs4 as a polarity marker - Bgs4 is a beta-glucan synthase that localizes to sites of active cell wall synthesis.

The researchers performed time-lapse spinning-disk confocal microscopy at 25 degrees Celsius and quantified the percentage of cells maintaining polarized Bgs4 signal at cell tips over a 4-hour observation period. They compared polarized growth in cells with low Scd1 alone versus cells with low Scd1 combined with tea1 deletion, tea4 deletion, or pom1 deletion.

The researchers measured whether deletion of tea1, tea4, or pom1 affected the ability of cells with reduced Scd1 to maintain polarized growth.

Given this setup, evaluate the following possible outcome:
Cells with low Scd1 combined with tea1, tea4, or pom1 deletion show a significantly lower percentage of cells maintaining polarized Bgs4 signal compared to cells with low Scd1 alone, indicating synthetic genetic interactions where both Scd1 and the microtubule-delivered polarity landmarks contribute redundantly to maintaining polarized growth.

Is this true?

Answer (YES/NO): NO